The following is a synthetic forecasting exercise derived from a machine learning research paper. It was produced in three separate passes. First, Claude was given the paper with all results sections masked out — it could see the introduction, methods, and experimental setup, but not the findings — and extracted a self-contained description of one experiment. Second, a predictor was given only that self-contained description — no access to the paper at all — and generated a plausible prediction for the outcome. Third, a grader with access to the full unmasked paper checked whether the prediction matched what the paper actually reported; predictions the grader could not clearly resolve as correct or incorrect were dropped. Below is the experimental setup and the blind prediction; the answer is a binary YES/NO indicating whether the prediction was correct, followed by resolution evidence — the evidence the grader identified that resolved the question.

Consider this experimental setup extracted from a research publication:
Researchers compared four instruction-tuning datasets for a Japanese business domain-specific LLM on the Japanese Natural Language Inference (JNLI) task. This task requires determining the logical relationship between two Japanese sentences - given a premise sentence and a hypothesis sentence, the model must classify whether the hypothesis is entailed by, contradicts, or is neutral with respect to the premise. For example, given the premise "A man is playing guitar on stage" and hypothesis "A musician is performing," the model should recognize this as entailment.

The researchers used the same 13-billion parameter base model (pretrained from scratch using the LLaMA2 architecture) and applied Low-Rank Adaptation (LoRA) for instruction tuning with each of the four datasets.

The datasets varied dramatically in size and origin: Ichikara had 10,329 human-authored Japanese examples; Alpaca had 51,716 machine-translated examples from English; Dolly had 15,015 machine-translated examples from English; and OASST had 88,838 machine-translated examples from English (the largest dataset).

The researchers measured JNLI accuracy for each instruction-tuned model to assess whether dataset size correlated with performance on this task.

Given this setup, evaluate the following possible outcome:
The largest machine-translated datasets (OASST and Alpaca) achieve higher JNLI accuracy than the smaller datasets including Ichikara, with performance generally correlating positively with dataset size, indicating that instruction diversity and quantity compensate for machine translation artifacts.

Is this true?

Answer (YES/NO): NO